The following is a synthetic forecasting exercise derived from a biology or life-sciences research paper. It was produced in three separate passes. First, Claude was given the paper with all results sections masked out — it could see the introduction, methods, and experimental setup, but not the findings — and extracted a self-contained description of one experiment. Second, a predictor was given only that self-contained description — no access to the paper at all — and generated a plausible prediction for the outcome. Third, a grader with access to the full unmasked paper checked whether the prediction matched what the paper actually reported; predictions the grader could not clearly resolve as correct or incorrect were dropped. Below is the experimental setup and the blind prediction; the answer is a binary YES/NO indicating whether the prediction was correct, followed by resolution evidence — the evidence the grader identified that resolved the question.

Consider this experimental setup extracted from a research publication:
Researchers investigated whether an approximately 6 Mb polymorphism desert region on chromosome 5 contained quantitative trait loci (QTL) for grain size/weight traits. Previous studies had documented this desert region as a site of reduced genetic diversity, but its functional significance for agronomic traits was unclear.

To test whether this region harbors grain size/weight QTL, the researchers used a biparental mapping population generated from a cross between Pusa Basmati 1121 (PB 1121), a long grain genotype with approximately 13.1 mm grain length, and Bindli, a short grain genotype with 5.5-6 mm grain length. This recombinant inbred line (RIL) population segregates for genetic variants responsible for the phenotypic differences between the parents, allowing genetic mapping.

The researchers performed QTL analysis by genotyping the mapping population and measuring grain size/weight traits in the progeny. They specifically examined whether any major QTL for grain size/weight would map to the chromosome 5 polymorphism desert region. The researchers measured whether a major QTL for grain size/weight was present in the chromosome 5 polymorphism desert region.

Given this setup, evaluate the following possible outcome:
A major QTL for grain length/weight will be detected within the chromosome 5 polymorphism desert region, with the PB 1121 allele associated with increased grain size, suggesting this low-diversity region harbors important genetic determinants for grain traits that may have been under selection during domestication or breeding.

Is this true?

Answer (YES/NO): NO